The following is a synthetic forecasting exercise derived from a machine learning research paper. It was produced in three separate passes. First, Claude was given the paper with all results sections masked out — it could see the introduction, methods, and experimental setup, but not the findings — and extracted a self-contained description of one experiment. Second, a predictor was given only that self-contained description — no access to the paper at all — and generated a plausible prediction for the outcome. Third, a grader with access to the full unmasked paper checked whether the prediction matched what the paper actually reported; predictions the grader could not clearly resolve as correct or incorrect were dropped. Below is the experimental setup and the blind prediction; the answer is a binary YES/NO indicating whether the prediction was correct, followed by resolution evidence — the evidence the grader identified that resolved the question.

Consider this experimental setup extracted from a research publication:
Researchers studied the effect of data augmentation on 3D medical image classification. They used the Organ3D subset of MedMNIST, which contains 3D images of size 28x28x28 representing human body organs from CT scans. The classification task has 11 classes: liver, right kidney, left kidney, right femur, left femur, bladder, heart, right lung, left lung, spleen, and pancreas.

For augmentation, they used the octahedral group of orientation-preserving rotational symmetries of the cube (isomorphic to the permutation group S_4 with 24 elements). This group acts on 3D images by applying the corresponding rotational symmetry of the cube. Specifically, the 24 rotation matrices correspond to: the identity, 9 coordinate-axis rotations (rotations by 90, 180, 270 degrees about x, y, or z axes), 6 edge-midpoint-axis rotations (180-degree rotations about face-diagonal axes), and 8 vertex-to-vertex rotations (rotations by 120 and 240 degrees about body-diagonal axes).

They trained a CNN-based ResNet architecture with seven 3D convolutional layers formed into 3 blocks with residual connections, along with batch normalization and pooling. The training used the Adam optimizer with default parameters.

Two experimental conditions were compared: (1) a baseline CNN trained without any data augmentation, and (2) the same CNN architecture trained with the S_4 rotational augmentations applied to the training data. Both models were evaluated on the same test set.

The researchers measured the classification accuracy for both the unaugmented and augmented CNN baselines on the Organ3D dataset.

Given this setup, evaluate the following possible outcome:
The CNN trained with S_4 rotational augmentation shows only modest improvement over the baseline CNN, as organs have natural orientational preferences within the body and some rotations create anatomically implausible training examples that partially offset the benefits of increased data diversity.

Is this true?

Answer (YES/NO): NO